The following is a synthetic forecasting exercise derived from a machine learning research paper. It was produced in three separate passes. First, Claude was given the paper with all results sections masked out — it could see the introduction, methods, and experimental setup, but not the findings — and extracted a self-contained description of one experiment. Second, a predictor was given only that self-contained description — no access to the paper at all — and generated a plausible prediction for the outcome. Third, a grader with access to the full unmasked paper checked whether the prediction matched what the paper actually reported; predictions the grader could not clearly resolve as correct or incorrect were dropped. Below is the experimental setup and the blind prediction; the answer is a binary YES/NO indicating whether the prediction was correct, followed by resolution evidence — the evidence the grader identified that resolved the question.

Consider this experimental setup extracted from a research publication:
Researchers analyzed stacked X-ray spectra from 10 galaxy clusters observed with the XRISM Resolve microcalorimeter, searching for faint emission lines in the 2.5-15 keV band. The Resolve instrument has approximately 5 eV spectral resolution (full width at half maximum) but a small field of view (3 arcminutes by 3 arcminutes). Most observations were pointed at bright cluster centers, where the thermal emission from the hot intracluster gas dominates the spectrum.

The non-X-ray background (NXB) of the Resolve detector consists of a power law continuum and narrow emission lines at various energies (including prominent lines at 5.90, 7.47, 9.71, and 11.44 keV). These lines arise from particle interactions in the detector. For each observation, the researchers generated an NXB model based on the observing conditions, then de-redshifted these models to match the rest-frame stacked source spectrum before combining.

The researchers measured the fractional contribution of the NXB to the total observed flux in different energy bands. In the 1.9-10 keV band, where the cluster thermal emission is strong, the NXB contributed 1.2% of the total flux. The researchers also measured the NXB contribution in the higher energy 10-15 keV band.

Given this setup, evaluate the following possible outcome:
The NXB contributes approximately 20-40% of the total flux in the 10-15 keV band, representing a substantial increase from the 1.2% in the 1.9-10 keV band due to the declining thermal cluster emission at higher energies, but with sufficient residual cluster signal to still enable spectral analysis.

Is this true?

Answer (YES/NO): YES